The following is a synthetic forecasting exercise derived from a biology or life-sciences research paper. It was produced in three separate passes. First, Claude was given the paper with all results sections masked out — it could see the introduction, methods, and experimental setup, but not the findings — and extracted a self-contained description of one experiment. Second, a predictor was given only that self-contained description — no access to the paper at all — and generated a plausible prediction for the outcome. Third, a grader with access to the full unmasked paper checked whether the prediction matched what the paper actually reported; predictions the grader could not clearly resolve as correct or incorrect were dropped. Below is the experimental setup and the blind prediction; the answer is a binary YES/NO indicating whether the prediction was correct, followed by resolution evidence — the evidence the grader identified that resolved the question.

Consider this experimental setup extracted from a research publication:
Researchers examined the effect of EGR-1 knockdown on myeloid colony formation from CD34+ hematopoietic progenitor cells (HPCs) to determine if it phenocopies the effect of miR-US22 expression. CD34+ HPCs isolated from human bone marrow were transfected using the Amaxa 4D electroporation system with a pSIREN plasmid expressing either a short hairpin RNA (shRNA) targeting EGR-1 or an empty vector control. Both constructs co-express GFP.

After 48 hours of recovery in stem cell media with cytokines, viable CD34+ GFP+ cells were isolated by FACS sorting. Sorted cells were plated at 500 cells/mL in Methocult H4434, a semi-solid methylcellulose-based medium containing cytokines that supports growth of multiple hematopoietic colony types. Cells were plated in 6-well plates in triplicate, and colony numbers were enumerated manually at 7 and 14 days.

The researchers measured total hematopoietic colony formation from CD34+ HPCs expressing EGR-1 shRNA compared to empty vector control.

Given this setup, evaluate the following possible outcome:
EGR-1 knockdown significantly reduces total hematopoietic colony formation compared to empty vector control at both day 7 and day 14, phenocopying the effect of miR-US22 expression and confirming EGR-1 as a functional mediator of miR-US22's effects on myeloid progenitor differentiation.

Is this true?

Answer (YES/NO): YES